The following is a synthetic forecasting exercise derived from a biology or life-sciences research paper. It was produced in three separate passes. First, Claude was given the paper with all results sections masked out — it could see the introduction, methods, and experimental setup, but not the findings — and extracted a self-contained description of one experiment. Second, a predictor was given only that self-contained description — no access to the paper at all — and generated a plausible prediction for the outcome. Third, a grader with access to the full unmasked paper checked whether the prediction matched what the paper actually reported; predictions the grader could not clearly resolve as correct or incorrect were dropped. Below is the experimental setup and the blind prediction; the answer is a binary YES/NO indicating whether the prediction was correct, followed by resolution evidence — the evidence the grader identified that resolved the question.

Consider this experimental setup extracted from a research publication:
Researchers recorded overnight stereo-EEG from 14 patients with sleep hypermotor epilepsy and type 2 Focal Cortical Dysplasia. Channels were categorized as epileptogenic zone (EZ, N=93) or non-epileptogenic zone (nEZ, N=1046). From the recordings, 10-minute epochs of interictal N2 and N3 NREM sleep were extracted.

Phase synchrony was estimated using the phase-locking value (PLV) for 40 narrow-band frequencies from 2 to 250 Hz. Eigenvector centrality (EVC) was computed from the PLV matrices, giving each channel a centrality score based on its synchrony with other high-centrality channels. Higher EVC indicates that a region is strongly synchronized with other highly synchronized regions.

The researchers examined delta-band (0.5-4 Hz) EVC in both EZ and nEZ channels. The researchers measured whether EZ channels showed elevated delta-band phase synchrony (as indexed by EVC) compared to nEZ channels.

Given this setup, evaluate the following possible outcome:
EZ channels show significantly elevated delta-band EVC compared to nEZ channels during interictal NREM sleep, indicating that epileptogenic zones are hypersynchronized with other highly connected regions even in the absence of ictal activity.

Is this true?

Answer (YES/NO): YES